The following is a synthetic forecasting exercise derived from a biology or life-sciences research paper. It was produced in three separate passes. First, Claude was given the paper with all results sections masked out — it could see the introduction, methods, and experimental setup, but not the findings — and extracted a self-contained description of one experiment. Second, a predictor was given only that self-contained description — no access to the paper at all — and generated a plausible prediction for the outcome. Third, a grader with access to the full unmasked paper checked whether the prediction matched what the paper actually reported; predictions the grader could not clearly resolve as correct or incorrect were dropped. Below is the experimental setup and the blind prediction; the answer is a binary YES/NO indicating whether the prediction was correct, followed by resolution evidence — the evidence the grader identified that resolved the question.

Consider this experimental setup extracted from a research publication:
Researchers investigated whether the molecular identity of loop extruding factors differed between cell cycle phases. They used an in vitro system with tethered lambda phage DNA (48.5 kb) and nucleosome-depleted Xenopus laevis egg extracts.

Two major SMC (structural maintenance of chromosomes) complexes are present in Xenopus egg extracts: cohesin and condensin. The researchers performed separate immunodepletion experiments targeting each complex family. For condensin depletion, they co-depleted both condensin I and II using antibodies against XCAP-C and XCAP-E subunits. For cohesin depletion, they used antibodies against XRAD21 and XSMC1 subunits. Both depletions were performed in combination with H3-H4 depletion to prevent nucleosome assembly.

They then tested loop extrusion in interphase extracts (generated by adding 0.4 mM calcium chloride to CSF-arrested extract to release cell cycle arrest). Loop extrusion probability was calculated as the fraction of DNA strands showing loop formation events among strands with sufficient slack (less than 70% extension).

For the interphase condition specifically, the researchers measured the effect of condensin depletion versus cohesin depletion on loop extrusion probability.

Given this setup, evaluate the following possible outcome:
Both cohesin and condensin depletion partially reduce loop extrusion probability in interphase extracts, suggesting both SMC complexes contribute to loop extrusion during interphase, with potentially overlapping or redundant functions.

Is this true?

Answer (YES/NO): NO